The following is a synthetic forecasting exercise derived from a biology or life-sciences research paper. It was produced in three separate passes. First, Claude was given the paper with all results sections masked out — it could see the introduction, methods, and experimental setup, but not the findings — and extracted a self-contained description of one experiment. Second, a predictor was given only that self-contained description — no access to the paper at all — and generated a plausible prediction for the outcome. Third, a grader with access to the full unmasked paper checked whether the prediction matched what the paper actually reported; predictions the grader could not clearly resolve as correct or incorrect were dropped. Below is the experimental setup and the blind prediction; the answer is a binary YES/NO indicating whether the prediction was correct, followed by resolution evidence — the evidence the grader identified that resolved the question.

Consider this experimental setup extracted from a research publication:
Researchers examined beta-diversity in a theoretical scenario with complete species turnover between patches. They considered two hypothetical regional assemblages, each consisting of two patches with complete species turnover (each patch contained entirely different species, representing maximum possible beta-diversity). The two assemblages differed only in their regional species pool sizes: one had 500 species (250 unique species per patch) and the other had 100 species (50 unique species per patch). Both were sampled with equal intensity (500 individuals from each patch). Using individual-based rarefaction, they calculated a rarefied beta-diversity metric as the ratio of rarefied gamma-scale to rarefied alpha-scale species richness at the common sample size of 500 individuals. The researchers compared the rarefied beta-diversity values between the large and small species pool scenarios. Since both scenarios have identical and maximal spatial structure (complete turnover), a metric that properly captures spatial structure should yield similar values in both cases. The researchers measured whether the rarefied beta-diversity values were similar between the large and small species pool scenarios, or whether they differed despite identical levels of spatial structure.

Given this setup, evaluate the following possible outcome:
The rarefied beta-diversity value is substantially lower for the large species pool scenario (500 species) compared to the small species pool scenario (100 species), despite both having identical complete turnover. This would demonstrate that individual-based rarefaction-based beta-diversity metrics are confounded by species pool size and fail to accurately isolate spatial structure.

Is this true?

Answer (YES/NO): YES